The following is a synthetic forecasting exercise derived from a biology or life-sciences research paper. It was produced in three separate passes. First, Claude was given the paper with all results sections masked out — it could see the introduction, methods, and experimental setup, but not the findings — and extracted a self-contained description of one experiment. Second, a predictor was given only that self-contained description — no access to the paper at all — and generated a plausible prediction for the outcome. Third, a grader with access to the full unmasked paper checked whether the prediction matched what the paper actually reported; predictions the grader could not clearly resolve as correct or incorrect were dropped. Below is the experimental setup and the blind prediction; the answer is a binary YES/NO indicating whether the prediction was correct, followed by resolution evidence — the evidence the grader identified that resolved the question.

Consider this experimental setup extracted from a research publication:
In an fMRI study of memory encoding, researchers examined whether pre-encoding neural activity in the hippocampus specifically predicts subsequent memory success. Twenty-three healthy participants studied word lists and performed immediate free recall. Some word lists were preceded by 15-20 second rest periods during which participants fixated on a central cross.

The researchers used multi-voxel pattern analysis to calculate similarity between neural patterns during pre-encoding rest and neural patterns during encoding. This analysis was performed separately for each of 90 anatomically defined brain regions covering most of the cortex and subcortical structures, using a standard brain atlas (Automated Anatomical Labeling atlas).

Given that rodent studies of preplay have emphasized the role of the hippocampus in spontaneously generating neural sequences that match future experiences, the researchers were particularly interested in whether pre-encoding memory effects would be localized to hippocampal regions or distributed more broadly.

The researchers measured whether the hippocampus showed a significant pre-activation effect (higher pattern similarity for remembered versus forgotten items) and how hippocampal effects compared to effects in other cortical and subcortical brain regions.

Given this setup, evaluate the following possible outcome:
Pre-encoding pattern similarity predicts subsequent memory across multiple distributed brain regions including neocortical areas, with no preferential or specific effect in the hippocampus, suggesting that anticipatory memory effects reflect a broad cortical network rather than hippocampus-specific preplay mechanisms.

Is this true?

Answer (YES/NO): NO